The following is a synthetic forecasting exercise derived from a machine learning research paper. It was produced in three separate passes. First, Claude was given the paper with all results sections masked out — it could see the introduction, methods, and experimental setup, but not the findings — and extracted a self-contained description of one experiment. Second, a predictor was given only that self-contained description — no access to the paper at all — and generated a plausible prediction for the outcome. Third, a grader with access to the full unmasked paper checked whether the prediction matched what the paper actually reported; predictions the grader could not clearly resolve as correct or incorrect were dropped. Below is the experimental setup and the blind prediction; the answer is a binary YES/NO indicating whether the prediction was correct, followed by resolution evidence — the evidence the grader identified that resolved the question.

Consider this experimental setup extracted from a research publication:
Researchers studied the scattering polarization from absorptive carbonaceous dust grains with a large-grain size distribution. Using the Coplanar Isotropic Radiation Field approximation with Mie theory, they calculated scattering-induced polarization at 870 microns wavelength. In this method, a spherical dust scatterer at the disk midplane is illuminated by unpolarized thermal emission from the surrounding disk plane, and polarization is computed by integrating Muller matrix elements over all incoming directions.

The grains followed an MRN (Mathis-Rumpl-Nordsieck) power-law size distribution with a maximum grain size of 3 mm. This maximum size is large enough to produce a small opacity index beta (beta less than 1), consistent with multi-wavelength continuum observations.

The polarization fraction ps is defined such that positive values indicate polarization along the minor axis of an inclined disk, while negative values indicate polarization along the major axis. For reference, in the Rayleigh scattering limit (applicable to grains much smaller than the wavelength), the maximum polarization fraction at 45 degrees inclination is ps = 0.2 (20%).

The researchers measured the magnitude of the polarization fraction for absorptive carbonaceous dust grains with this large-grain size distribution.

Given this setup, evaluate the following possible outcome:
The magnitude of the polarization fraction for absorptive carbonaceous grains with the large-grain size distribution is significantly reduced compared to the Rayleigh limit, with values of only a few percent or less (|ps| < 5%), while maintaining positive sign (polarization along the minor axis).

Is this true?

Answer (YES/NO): YES